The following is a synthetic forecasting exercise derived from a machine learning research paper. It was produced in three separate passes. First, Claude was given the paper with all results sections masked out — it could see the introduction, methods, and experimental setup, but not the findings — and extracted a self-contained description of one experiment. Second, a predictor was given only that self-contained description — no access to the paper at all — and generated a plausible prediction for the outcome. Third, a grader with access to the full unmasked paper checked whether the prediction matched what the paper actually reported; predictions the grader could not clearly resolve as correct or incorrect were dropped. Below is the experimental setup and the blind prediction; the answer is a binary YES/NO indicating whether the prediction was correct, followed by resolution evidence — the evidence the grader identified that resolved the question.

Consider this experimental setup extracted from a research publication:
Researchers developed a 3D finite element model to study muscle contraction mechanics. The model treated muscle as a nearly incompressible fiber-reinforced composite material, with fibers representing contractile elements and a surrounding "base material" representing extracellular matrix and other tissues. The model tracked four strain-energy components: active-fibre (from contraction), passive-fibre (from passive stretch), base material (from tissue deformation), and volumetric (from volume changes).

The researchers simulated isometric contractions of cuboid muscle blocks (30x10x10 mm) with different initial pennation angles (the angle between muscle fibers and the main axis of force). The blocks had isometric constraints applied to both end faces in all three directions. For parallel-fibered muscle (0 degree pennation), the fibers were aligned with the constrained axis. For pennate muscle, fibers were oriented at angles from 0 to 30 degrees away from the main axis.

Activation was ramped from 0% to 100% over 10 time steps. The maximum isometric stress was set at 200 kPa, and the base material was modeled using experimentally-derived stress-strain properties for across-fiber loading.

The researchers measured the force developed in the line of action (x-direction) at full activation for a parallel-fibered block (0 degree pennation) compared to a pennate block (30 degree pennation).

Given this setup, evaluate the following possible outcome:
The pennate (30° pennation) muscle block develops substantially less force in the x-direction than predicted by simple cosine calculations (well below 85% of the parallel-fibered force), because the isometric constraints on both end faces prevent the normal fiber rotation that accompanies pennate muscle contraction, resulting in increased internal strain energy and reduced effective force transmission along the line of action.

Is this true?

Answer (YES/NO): YES